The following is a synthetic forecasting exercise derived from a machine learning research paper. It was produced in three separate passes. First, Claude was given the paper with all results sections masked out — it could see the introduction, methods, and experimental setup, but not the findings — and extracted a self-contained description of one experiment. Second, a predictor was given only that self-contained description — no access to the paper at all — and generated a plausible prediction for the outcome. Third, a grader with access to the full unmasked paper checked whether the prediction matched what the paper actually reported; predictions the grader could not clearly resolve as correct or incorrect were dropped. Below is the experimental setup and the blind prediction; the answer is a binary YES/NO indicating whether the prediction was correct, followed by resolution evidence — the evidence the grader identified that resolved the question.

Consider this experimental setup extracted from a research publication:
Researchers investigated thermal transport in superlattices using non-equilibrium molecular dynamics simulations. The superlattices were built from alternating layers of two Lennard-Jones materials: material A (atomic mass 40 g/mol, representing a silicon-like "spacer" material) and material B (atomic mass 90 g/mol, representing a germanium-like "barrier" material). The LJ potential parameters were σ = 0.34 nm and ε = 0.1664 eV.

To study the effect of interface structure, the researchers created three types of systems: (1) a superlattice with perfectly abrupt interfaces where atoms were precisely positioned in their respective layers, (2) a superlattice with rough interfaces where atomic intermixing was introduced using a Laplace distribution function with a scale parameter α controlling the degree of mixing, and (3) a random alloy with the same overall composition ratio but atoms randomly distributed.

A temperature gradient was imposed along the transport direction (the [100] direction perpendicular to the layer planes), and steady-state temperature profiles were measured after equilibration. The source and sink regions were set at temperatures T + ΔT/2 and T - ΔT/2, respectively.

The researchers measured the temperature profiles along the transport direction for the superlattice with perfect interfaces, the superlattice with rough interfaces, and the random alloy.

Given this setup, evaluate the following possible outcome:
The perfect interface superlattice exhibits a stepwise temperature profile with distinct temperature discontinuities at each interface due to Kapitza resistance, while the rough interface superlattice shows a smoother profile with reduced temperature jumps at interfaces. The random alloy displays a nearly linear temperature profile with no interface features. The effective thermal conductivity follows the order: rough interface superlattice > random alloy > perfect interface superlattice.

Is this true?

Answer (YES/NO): NO